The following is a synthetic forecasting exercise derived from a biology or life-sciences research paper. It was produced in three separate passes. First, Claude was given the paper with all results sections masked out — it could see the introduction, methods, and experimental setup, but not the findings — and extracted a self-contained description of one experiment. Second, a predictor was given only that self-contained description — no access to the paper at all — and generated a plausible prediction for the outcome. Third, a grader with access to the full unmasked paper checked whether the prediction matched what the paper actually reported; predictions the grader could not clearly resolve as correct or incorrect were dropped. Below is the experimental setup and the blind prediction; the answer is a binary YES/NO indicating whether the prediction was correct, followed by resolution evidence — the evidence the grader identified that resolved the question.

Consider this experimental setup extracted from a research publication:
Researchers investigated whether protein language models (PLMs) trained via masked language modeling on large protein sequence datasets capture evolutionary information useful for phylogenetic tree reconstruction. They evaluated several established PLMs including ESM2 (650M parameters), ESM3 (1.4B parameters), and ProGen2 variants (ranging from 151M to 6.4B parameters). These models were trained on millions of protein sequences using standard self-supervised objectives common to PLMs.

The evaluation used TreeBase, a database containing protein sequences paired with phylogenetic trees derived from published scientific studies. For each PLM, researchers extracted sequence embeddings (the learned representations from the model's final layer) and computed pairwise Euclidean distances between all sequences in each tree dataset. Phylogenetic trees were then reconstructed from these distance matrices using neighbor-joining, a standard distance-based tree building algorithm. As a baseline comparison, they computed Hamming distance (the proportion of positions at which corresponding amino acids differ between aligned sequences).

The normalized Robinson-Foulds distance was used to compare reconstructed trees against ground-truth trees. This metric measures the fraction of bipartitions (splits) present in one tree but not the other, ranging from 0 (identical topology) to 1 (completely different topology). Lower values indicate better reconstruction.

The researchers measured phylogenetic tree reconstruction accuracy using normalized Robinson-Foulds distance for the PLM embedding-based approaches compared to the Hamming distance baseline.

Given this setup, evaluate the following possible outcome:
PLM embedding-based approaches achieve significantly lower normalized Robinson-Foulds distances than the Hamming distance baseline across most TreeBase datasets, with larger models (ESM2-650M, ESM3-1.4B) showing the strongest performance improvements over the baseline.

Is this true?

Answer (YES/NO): NO